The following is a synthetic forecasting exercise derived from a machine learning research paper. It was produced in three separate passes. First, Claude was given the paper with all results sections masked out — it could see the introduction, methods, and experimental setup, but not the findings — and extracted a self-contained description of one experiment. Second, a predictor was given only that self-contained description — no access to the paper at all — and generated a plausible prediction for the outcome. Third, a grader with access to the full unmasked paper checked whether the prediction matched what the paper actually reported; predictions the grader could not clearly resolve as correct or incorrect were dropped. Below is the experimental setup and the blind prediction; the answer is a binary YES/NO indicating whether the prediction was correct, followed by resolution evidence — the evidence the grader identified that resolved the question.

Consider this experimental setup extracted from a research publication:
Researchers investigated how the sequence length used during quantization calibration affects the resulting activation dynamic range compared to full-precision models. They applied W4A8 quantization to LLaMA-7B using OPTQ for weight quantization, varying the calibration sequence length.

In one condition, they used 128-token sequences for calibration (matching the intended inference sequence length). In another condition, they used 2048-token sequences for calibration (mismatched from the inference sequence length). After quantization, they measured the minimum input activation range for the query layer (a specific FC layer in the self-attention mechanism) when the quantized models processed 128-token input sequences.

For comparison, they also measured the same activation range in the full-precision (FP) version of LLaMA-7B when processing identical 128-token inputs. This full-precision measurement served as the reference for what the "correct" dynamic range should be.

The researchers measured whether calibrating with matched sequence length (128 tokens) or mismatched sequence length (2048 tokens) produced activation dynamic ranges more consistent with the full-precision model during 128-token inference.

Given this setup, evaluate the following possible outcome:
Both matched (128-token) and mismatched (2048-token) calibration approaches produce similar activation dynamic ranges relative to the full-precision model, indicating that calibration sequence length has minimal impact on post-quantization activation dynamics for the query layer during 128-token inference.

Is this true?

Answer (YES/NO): NO